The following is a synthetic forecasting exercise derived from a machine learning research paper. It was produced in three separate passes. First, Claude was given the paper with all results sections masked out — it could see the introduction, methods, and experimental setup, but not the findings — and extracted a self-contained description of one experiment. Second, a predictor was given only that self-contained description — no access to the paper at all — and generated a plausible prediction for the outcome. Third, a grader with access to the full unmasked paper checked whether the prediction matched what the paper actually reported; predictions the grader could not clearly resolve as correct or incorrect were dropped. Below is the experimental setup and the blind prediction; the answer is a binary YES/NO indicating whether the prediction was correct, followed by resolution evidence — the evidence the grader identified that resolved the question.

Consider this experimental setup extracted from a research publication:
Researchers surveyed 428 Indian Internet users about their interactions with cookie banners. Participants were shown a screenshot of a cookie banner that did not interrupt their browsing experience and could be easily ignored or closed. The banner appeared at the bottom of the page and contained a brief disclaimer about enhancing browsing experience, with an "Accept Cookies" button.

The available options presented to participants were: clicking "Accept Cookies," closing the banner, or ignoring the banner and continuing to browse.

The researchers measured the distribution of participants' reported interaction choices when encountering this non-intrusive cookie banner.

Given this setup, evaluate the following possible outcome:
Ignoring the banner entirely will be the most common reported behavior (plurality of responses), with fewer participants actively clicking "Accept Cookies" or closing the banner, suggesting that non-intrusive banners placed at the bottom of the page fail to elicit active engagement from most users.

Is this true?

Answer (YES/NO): NO